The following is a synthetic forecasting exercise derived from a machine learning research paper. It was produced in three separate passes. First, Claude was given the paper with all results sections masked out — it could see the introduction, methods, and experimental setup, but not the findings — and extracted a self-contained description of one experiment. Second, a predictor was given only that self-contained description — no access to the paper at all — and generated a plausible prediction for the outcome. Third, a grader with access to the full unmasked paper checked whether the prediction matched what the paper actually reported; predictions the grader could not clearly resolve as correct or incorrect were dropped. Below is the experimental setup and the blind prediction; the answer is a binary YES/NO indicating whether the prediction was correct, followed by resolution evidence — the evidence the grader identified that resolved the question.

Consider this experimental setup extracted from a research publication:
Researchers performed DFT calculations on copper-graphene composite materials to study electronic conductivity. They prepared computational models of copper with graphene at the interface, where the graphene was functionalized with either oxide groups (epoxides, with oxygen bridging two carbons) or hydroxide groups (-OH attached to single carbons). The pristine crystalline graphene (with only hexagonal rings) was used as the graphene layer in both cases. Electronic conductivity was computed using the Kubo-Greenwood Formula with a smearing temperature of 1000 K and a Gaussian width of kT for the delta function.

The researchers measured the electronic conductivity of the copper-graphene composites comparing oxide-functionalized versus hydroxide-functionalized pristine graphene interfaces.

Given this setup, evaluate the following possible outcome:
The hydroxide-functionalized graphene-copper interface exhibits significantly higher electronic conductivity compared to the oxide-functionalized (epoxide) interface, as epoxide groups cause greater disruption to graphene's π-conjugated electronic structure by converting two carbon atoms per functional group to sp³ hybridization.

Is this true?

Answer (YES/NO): NO